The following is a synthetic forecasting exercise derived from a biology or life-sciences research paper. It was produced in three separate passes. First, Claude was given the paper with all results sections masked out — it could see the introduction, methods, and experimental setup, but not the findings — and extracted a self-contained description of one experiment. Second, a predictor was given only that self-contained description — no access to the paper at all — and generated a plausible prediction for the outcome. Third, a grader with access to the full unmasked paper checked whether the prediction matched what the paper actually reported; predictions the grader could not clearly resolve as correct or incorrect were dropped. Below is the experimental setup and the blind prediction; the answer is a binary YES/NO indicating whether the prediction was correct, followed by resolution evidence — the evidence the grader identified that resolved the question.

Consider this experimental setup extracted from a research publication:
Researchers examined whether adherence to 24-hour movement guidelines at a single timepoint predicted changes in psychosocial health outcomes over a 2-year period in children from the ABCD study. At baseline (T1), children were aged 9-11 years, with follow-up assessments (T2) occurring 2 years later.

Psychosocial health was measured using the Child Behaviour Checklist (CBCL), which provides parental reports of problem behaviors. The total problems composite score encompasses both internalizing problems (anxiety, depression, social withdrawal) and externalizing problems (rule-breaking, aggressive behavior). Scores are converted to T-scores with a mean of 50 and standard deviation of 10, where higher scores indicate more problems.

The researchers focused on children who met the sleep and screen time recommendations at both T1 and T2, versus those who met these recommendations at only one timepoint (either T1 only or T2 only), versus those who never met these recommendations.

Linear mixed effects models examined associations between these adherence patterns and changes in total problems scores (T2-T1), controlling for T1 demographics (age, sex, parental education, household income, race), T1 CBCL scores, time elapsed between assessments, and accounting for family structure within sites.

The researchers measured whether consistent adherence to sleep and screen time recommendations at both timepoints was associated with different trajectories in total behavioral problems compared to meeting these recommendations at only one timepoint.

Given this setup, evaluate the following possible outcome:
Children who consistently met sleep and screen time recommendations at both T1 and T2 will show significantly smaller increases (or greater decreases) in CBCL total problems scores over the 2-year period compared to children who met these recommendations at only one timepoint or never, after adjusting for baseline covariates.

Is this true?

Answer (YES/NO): NO